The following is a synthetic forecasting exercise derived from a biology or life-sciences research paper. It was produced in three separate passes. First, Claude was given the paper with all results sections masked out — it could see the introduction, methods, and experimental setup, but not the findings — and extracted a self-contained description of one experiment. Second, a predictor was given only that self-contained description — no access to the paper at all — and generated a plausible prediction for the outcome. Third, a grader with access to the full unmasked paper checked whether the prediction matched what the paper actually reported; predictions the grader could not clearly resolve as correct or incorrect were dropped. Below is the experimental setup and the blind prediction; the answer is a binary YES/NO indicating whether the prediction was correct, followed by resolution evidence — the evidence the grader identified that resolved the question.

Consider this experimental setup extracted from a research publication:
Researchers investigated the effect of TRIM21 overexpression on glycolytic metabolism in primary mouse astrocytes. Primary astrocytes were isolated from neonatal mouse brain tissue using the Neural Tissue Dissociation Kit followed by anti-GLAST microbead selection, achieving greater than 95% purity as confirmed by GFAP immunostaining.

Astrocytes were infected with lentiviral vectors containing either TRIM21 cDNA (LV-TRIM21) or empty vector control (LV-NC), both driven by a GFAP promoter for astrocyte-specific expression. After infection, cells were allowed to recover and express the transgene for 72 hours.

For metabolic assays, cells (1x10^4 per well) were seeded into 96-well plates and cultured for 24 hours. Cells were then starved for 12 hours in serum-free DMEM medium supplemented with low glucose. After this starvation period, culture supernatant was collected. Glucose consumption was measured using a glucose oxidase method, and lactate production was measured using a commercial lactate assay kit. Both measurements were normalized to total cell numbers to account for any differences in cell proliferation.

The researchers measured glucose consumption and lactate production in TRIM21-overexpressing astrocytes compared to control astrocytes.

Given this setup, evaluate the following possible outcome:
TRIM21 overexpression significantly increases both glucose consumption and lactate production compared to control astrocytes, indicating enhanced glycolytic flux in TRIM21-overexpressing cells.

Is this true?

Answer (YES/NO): YES